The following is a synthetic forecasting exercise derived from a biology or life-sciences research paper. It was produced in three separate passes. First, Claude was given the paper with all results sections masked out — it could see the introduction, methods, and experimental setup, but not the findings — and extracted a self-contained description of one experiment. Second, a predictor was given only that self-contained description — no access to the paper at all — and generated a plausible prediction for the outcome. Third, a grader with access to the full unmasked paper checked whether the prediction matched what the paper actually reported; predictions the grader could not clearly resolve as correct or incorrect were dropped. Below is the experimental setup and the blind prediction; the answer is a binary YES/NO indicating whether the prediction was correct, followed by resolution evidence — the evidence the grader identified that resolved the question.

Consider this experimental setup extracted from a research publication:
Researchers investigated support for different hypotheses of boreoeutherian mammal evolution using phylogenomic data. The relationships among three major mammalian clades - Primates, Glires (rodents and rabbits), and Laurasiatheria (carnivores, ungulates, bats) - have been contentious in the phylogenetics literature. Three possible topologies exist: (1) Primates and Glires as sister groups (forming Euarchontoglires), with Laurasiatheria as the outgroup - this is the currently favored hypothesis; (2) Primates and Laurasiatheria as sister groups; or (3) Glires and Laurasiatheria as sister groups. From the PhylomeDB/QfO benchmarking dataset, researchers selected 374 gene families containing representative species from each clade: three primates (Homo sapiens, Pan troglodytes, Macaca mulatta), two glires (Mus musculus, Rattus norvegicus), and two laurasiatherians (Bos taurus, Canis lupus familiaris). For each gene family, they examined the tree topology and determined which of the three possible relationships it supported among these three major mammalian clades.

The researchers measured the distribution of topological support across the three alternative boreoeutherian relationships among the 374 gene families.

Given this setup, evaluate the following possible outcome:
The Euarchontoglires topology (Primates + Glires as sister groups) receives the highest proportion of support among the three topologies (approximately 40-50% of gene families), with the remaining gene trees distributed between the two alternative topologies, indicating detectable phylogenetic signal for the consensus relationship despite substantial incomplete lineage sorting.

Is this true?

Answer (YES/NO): NO